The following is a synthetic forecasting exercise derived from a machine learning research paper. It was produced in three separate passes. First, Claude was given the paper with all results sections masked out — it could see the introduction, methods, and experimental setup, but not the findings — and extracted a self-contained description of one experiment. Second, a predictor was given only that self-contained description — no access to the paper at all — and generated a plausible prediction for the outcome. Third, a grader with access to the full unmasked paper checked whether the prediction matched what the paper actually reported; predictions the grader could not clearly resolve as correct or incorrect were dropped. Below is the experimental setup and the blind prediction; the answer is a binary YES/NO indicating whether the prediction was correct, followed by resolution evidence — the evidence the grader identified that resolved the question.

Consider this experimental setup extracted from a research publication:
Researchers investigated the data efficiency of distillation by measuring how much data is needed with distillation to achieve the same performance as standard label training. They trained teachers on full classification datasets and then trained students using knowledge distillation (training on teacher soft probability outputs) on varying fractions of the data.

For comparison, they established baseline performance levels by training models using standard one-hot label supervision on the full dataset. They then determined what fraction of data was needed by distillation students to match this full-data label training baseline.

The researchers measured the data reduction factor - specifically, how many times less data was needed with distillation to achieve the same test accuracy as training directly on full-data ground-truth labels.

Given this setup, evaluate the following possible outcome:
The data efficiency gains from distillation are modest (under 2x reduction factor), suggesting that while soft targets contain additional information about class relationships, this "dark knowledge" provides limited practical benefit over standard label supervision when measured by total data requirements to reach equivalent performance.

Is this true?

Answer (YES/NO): NO